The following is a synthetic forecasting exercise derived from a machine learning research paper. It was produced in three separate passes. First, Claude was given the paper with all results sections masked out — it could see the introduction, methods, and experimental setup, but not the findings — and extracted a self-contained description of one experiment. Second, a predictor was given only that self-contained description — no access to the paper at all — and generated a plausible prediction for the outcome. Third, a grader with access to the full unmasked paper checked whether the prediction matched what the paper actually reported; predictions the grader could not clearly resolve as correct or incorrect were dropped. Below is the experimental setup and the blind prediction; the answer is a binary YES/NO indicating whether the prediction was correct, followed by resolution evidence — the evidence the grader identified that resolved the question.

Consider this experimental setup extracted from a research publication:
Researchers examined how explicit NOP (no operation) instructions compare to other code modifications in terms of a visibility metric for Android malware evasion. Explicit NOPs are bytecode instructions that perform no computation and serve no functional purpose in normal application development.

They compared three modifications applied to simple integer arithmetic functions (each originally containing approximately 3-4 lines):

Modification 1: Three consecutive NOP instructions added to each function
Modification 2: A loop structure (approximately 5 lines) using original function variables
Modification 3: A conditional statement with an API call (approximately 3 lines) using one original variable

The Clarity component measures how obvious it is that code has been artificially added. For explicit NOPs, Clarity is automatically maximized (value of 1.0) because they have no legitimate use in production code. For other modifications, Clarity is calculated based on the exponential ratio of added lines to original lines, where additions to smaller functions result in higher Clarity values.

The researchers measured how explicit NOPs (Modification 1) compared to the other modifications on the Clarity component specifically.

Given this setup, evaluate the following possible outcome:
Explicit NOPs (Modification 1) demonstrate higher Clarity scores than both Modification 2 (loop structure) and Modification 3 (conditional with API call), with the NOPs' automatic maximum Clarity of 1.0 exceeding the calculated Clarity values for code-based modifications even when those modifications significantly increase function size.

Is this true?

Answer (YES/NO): YES